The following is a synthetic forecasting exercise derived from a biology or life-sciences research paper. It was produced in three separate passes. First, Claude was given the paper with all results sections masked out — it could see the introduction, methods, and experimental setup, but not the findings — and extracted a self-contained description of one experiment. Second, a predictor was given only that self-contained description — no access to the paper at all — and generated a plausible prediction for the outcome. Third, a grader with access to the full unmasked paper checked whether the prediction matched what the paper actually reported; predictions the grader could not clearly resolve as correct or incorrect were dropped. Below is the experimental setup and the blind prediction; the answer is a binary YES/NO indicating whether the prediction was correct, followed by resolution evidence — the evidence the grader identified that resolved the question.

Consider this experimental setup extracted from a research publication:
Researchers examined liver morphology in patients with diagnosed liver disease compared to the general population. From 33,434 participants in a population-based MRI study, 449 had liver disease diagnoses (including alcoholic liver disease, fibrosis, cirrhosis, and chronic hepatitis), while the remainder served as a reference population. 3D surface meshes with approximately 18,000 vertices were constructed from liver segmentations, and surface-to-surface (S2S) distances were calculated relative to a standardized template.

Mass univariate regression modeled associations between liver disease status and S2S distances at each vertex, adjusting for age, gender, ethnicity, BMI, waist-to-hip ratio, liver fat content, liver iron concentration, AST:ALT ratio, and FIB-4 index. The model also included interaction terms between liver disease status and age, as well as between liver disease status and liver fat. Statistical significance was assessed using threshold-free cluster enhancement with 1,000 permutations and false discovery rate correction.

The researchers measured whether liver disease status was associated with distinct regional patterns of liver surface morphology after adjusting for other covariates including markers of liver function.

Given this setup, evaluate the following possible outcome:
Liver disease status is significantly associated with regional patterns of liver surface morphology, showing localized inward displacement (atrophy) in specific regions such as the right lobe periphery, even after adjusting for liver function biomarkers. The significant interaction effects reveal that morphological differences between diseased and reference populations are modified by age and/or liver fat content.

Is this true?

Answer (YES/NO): NO